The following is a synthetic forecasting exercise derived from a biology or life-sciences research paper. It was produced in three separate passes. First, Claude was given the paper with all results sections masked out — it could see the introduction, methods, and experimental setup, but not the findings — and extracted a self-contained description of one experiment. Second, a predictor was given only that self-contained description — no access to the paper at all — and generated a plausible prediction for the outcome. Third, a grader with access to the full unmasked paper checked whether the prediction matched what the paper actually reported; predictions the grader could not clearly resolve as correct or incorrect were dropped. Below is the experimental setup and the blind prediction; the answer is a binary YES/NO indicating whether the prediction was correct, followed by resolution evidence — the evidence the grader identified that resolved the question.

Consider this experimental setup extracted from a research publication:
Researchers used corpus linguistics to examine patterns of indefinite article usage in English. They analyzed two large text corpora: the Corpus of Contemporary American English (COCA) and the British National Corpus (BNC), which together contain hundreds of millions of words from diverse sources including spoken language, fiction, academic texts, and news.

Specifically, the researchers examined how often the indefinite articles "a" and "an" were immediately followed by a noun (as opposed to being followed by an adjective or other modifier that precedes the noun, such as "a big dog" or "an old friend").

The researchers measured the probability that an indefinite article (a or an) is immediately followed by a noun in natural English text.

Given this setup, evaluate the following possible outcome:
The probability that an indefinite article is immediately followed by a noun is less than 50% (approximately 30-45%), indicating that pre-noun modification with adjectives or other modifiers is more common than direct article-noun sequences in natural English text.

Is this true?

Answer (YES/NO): YES